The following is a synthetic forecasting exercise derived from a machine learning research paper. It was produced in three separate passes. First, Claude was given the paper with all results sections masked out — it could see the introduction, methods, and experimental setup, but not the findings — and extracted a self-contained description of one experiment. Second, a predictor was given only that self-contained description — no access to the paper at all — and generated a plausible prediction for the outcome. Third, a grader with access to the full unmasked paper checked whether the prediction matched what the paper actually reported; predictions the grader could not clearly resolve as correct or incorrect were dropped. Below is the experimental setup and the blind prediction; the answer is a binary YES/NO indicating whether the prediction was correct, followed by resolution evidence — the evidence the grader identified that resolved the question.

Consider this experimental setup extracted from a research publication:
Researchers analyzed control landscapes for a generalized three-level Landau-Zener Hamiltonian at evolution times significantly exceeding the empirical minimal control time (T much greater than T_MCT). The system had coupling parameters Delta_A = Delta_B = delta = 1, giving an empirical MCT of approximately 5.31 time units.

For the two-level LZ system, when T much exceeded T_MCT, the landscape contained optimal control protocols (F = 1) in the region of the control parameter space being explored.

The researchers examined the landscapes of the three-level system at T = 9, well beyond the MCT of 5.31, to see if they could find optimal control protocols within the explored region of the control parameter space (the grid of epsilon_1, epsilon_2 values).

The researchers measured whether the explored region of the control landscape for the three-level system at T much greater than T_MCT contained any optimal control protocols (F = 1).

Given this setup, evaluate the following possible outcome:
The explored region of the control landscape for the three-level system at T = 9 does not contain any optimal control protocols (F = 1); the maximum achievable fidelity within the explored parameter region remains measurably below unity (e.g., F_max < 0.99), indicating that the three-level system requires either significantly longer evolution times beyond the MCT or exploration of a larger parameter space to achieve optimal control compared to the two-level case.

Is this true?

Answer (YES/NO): YES